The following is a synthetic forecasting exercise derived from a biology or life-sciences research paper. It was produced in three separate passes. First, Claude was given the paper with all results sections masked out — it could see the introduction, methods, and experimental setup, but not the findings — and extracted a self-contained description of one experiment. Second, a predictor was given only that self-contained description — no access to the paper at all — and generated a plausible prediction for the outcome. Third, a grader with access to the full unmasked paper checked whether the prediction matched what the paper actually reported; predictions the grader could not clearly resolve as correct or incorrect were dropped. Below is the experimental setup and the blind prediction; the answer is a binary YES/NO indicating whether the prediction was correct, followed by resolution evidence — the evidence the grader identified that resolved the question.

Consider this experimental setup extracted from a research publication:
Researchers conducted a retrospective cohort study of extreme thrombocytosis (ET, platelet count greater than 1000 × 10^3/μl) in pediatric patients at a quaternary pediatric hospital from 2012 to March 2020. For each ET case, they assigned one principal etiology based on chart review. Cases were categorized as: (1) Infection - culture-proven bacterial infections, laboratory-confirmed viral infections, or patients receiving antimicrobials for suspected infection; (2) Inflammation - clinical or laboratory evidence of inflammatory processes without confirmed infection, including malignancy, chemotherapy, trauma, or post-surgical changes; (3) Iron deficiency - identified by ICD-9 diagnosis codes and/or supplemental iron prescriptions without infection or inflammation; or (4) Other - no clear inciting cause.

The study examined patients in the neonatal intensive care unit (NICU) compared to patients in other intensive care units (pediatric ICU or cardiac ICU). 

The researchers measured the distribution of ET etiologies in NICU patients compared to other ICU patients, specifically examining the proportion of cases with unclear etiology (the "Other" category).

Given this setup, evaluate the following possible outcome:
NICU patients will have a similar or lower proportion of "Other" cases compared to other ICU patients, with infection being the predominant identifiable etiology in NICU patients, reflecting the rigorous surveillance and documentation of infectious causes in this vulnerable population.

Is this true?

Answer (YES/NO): NO